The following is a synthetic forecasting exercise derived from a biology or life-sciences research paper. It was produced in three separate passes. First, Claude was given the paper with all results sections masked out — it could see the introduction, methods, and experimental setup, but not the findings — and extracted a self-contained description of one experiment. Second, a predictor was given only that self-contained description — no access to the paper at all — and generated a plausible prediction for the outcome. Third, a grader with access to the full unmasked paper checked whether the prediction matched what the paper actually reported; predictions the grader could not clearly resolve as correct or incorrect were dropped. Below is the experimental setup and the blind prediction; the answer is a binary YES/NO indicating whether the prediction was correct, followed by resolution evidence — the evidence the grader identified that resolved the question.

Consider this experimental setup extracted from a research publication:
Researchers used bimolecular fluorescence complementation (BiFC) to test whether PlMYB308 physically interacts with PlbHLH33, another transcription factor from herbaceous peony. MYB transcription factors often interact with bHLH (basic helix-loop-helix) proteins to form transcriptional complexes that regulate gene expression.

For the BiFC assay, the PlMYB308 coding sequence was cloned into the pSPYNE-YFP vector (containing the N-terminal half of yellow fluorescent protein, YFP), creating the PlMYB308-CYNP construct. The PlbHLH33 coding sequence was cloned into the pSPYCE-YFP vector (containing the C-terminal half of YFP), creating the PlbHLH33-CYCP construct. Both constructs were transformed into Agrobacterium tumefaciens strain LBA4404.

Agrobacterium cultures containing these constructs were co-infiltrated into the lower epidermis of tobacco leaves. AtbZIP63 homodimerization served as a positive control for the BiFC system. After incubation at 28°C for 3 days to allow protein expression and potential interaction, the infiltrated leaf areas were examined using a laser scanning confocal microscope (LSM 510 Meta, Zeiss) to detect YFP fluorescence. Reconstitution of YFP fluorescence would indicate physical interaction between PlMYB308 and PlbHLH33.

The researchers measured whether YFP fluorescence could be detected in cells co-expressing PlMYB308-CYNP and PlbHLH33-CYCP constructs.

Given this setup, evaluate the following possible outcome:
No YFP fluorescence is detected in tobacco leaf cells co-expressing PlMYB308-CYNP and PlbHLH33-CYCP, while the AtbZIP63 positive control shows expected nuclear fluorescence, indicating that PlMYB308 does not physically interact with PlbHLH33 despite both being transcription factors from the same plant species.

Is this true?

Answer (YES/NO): NO